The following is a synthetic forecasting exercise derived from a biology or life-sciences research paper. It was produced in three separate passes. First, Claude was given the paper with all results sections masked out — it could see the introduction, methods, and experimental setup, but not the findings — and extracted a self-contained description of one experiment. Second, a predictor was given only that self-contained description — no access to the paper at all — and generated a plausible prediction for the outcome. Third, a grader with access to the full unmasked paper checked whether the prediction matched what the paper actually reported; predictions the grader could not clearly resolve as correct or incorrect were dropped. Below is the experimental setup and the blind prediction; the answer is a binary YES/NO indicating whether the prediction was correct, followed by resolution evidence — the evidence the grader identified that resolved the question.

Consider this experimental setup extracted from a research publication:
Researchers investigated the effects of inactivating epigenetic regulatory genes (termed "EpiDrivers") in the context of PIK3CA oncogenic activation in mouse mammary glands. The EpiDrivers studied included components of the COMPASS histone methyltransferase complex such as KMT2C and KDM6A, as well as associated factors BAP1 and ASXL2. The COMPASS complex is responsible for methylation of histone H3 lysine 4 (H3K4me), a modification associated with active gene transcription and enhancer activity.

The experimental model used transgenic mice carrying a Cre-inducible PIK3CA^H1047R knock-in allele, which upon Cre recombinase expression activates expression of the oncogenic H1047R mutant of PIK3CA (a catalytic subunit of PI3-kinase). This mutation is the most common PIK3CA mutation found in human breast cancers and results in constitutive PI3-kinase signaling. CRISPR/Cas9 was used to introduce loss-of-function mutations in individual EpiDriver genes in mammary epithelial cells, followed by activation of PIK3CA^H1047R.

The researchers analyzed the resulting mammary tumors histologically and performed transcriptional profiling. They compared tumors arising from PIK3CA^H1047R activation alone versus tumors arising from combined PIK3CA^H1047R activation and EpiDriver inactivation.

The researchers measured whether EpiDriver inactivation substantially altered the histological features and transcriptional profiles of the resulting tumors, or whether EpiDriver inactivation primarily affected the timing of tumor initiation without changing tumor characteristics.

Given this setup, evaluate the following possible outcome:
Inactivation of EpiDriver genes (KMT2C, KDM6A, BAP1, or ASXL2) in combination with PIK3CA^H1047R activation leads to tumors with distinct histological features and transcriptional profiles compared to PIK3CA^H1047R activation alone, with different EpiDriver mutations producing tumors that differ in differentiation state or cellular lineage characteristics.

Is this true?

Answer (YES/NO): NO